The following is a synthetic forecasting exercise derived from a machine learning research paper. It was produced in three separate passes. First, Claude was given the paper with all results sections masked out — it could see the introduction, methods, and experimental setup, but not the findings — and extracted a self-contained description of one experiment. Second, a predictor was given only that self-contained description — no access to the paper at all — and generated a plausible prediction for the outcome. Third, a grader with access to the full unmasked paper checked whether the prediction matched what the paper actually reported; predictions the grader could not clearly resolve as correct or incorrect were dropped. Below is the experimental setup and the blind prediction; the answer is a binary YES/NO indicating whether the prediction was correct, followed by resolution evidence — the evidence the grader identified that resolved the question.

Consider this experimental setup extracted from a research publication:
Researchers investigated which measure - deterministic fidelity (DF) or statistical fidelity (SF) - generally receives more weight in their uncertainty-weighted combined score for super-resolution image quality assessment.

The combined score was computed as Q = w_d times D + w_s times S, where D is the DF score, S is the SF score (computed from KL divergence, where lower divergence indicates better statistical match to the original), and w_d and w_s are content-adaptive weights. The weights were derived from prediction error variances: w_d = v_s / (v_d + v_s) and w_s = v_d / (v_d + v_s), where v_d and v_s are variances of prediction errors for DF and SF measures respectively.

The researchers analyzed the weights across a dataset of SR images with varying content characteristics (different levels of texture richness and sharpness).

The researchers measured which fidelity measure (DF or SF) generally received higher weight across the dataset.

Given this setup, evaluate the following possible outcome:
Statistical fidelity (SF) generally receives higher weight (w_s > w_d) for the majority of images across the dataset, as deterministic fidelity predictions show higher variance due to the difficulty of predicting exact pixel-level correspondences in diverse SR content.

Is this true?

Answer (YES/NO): NO